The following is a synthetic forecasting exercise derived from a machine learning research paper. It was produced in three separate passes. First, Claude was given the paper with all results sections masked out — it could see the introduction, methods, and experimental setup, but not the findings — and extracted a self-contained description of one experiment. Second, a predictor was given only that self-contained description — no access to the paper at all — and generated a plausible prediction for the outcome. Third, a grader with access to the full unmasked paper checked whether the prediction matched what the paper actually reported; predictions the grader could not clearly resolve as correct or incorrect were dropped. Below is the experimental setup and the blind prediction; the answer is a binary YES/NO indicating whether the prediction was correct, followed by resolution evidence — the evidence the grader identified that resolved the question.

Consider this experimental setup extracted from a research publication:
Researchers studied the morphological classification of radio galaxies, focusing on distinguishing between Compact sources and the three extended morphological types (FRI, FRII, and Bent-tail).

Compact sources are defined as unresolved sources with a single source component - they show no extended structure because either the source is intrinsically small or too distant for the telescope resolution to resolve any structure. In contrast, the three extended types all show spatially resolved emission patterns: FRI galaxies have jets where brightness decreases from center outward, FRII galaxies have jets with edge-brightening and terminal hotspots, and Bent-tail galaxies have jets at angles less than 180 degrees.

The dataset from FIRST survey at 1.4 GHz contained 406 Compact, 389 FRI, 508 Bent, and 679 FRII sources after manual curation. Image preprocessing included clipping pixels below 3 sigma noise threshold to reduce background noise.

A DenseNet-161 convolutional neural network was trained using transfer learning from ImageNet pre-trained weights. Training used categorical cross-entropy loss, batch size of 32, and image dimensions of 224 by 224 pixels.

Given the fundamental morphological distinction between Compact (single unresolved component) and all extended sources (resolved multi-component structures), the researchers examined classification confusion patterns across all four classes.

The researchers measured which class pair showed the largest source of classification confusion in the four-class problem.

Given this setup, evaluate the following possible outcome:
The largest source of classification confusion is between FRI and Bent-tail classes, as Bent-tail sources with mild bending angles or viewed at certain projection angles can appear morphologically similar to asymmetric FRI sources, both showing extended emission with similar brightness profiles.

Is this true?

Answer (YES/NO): NO